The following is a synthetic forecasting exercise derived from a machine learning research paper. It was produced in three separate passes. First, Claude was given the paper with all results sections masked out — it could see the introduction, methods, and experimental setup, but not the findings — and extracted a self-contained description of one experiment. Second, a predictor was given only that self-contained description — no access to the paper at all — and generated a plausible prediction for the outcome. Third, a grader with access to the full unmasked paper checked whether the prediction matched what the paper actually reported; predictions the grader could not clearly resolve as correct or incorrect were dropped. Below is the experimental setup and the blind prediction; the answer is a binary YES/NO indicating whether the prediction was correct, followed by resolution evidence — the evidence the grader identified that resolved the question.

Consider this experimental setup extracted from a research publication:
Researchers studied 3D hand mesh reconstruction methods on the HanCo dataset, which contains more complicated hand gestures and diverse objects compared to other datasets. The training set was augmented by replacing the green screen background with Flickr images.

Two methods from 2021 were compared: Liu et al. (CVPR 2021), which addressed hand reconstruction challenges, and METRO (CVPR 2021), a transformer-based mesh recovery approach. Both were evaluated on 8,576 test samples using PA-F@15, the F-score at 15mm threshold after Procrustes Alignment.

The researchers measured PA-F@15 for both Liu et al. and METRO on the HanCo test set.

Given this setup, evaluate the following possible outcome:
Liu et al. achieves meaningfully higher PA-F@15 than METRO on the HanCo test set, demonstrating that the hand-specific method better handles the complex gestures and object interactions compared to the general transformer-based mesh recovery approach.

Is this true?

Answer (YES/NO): NO